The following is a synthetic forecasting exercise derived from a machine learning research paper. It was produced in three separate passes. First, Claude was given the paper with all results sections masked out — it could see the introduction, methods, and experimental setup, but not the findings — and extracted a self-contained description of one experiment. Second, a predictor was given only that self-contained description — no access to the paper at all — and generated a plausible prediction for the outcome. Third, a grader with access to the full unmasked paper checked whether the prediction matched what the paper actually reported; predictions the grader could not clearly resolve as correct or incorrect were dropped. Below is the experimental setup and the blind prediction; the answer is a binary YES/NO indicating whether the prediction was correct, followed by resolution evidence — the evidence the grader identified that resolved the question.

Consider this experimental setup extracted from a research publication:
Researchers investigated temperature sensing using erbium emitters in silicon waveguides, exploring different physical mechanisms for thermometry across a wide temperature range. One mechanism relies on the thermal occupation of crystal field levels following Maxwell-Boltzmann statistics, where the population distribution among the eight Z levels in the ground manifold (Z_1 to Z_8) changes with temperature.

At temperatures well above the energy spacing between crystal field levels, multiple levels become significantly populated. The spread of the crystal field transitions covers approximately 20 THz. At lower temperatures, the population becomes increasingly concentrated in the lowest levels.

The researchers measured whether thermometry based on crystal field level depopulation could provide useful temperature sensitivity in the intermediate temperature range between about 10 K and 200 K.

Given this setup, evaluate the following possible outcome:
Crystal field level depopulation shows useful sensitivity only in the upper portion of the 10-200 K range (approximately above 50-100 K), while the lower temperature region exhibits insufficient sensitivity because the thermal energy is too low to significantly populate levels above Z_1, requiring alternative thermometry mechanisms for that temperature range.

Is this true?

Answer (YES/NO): NO